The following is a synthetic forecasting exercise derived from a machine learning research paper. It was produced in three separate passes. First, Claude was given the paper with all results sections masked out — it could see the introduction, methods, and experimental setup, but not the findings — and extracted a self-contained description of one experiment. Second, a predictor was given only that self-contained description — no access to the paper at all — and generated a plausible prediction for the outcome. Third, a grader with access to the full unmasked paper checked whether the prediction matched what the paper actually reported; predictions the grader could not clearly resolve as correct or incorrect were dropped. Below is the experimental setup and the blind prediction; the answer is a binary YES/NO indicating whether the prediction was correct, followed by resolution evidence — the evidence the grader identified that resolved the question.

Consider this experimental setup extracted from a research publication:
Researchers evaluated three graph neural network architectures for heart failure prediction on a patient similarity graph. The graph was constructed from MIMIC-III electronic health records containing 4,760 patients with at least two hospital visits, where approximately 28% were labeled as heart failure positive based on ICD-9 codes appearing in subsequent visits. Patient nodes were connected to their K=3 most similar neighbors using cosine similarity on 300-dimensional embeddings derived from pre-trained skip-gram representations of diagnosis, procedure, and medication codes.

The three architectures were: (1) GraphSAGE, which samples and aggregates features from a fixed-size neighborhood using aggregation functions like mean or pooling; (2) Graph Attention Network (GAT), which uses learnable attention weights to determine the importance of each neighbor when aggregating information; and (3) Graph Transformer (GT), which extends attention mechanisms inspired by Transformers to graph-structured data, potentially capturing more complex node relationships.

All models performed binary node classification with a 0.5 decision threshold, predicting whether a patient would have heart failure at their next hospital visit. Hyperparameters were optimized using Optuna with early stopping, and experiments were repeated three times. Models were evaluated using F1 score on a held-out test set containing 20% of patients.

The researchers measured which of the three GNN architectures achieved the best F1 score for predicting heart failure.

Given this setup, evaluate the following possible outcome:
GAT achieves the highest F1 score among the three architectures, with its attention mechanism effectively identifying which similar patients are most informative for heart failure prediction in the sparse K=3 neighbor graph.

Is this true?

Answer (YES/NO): NO